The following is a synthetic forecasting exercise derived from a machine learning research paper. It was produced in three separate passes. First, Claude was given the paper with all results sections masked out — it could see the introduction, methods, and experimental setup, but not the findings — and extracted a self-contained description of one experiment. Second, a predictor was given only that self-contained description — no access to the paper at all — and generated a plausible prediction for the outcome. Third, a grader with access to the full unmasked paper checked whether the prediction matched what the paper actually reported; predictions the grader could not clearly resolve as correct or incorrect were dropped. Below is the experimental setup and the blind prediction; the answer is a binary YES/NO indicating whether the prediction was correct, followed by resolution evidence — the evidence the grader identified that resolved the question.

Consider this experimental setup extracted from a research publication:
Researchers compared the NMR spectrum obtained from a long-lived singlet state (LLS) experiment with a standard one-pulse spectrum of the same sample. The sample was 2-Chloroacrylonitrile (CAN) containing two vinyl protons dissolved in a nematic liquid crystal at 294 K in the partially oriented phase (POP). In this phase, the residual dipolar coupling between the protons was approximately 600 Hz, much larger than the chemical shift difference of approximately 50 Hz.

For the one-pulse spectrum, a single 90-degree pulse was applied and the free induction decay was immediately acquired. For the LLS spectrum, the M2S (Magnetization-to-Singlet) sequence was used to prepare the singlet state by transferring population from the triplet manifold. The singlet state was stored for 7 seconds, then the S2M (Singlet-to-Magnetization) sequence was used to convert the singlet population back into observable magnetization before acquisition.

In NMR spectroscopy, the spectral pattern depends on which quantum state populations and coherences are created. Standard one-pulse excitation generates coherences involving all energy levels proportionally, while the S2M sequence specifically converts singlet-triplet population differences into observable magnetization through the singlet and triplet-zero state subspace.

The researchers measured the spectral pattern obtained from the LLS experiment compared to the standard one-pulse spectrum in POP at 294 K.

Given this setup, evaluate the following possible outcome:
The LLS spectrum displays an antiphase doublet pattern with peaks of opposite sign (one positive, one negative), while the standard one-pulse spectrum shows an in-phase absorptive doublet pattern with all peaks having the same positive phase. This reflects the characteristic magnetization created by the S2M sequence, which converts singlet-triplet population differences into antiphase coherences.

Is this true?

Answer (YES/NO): NO